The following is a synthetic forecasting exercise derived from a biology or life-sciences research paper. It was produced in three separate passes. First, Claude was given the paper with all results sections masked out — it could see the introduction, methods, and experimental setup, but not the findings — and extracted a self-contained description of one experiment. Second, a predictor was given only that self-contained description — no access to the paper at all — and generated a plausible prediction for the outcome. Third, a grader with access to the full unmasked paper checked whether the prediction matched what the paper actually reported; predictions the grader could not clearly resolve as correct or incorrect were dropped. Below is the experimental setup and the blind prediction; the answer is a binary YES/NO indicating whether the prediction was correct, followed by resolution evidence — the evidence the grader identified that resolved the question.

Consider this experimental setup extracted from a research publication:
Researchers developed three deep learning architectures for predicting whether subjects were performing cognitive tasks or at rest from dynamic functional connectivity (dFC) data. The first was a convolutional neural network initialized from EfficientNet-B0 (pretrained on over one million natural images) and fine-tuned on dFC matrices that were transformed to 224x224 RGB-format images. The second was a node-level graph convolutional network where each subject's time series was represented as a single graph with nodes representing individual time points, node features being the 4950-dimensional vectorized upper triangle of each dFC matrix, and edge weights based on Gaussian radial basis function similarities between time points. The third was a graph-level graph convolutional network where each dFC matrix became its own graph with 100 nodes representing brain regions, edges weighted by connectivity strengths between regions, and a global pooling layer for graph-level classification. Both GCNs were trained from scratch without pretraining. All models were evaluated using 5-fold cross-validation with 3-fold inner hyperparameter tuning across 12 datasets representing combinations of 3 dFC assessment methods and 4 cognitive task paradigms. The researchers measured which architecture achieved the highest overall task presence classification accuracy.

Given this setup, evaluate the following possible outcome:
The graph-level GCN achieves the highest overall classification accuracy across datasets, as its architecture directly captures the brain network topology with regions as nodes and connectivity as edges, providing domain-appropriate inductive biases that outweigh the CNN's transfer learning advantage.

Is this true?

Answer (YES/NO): NO